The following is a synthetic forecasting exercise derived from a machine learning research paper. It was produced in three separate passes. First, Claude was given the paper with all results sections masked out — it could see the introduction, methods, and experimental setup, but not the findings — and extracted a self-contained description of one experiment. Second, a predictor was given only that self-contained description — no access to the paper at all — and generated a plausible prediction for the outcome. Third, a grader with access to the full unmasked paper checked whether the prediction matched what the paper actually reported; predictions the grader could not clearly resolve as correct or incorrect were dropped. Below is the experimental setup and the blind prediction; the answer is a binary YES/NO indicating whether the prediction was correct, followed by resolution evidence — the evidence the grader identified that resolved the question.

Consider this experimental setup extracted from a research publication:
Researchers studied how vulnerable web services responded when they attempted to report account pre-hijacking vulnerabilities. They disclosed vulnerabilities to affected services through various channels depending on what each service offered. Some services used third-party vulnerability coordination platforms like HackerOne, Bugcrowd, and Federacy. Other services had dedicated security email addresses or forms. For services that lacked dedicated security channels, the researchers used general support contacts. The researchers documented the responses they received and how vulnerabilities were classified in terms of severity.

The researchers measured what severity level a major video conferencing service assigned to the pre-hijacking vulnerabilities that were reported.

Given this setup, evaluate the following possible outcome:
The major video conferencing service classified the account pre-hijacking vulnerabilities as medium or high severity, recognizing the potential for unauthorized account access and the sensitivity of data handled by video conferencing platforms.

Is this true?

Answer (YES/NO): YES